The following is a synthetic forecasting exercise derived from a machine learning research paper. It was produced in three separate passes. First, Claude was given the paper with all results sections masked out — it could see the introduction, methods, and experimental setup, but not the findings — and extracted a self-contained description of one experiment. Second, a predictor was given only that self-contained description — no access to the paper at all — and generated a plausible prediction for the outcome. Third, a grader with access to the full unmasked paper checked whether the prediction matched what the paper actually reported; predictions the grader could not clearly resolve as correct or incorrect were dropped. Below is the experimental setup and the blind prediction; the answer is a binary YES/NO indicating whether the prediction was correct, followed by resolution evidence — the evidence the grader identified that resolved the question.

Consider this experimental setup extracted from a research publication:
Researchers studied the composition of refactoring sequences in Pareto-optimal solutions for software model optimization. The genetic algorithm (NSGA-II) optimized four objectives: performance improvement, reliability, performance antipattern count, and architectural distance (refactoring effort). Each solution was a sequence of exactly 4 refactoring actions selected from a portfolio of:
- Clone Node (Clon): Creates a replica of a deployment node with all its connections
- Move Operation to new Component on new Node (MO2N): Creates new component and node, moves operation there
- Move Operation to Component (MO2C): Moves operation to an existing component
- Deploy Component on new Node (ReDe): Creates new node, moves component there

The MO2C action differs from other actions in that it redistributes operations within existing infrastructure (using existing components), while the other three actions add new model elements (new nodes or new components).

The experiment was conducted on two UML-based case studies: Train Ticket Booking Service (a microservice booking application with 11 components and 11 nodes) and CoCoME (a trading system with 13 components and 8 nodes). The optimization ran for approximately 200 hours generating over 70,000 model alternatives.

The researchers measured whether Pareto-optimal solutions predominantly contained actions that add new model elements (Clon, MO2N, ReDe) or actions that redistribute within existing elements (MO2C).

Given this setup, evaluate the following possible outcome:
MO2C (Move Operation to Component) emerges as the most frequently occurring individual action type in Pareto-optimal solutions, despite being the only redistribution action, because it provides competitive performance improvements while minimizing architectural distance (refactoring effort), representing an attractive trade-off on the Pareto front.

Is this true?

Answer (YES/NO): NO